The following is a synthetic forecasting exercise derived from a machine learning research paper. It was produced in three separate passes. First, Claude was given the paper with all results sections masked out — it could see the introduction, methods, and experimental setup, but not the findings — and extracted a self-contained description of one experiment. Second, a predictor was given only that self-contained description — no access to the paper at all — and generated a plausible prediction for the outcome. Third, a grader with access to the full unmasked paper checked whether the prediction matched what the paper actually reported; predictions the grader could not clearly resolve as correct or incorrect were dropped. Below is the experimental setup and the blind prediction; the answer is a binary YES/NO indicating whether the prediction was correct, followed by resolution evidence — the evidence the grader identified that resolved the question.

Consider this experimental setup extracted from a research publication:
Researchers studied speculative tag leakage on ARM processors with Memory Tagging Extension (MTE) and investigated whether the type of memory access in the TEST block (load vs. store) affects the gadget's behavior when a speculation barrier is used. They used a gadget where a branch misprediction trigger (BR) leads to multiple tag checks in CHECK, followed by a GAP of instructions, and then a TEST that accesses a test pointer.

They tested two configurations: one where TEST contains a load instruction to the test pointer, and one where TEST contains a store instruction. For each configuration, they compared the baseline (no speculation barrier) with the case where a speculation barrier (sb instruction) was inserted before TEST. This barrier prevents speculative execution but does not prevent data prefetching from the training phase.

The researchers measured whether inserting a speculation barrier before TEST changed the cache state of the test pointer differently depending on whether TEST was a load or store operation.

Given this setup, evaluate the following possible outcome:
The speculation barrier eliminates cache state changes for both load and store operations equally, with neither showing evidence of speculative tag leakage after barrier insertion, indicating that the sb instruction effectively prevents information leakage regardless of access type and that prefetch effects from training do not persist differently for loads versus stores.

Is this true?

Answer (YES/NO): NO